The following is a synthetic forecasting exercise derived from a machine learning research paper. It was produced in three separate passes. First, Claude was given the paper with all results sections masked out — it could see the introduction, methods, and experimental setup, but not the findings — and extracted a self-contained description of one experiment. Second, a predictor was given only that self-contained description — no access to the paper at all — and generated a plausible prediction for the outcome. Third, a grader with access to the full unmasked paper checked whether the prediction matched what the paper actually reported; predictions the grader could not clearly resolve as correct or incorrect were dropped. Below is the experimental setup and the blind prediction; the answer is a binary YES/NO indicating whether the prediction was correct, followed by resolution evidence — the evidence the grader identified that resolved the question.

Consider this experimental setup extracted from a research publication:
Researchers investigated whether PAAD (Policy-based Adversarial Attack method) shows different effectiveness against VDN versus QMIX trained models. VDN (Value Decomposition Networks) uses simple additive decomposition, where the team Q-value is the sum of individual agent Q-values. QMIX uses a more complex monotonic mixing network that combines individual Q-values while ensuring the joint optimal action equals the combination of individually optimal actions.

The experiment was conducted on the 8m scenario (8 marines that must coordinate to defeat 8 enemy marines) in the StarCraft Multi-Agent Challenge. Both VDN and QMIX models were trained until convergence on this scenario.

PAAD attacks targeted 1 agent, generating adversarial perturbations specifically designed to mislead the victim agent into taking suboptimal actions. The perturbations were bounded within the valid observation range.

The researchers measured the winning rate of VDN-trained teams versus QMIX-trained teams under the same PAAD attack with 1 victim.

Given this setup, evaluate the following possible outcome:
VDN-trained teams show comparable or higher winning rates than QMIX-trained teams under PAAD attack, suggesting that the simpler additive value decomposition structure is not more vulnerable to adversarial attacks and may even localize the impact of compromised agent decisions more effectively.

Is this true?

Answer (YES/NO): YES